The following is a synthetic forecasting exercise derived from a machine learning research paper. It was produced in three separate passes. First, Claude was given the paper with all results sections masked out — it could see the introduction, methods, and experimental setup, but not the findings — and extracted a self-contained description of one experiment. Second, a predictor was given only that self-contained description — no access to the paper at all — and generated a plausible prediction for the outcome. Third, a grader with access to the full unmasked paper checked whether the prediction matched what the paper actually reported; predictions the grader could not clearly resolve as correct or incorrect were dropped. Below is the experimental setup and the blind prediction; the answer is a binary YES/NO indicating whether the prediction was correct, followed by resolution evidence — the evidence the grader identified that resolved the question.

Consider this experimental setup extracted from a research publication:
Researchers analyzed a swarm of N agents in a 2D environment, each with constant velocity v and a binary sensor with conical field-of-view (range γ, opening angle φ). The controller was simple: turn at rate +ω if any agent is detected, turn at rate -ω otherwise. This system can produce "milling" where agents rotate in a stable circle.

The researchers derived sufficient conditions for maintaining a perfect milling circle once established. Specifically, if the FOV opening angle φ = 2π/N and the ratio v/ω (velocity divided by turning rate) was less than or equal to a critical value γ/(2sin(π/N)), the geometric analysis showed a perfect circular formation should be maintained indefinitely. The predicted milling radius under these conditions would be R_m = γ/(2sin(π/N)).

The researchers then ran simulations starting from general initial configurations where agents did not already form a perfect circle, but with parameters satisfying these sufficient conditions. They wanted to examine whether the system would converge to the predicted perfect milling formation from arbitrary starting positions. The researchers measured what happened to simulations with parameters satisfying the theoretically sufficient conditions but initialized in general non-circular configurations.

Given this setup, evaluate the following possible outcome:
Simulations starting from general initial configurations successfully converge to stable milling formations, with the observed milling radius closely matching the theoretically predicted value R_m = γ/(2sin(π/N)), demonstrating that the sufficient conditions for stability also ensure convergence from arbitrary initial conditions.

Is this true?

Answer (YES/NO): NO